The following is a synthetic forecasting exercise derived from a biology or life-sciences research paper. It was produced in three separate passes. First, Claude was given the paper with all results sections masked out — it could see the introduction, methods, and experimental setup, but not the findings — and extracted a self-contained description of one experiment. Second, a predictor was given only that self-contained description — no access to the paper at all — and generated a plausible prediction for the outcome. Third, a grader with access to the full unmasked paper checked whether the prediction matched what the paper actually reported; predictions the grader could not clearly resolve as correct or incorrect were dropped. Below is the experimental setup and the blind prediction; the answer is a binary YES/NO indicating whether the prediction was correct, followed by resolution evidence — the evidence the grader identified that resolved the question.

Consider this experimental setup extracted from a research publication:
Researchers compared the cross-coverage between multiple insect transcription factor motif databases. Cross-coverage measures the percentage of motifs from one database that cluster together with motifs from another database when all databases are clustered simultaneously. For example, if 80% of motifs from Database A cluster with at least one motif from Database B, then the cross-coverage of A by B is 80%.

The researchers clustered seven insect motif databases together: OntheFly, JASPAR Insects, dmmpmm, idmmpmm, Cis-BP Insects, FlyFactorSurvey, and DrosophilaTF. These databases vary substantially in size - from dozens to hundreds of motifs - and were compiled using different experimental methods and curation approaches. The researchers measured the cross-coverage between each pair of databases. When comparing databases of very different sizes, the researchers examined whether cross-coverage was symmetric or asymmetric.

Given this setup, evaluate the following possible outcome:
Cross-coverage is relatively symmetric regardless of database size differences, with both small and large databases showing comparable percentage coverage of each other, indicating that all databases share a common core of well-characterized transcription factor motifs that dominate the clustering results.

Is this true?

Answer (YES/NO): NO